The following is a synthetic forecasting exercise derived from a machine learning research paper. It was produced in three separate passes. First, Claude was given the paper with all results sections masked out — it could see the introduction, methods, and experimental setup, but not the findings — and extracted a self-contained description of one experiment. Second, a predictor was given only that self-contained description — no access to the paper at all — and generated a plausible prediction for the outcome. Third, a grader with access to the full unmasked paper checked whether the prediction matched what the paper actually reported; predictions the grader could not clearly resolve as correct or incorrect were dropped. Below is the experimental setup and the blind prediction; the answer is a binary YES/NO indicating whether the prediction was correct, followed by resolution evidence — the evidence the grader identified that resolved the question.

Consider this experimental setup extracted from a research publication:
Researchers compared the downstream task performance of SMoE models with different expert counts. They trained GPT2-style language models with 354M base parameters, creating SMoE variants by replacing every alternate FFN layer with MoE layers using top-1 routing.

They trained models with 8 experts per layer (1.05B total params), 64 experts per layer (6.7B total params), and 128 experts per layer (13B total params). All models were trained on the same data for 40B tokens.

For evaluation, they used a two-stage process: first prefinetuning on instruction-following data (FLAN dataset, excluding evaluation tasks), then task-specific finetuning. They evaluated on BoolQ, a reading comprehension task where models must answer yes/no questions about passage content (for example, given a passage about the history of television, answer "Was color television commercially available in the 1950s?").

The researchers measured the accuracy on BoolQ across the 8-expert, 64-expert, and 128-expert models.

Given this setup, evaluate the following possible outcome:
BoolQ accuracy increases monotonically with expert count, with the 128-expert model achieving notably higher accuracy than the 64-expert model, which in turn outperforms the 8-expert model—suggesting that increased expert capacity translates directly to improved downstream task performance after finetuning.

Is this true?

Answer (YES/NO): YES